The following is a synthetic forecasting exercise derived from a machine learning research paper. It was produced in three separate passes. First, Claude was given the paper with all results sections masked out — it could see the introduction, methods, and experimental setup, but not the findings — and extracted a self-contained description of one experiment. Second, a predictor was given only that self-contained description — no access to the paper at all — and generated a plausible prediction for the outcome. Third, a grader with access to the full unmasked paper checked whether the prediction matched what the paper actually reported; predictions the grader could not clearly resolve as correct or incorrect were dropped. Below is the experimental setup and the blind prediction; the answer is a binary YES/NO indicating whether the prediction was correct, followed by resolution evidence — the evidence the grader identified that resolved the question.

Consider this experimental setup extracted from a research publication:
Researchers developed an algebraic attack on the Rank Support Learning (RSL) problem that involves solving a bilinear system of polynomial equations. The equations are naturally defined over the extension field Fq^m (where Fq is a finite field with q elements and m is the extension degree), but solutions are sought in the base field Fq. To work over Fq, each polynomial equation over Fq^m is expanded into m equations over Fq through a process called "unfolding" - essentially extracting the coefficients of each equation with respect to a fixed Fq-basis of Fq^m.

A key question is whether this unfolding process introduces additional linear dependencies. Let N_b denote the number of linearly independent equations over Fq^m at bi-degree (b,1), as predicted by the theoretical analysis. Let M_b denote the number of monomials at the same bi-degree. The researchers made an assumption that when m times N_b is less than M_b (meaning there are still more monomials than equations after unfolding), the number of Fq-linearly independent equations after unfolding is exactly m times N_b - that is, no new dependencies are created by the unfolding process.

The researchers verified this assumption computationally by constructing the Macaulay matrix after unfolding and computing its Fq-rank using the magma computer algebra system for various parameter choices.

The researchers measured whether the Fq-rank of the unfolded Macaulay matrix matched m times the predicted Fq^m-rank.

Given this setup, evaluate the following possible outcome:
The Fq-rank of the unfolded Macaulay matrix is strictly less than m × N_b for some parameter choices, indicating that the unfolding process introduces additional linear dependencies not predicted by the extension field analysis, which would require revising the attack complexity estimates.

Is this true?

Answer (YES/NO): NO